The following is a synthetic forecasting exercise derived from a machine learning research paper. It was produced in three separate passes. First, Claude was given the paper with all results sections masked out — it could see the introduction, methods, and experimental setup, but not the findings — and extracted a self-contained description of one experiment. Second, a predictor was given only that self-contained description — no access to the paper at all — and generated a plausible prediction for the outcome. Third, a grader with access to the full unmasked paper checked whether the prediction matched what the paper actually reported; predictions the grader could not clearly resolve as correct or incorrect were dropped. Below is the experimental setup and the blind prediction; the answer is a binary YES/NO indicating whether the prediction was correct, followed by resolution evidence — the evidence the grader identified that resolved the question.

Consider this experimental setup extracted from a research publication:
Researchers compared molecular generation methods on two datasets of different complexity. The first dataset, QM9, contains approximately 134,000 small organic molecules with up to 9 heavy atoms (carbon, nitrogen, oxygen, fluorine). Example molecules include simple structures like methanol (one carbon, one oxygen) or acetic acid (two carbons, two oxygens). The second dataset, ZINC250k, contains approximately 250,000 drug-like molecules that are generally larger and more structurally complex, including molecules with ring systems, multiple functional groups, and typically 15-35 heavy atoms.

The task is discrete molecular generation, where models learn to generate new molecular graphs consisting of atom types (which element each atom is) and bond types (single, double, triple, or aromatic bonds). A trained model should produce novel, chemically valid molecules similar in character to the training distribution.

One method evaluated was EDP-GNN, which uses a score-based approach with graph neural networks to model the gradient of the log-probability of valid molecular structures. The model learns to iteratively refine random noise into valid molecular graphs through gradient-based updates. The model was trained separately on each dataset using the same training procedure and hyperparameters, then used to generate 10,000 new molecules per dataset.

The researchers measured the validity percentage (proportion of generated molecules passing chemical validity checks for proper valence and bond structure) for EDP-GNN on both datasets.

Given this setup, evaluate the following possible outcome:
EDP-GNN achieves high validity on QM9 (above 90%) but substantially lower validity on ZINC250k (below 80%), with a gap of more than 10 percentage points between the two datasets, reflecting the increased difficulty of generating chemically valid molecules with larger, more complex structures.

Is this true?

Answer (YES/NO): NO